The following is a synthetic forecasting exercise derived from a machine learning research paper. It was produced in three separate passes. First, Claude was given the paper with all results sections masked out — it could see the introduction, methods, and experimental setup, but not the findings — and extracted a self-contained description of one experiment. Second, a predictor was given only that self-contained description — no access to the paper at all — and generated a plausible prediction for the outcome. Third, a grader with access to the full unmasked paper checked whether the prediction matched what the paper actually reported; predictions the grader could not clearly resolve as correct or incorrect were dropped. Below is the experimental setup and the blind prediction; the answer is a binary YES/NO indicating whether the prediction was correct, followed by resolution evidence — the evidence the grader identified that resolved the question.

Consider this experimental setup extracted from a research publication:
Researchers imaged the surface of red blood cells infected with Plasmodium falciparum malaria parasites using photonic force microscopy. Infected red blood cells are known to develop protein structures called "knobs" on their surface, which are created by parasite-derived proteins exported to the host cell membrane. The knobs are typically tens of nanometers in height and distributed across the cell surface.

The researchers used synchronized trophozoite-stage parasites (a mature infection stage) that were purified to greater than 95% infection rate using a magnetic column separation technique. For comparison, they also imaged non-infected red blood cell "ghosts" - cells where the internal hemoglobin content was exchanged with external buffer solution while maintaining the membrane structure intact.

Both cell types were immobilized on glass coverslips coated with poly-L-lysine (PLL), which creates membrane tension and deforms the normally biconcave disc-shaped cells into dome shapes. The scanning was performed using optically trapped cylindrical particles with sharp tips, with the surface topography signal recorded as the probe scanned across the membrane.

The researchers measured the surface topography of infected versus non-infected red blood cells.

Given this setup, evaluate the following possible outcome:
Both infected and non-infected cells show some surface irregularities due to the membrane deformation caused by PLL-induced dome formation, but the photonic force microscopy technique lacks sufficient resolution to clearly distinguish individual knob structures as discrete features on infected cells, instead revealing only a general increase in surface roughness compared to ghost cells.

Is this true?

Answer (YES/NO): NO